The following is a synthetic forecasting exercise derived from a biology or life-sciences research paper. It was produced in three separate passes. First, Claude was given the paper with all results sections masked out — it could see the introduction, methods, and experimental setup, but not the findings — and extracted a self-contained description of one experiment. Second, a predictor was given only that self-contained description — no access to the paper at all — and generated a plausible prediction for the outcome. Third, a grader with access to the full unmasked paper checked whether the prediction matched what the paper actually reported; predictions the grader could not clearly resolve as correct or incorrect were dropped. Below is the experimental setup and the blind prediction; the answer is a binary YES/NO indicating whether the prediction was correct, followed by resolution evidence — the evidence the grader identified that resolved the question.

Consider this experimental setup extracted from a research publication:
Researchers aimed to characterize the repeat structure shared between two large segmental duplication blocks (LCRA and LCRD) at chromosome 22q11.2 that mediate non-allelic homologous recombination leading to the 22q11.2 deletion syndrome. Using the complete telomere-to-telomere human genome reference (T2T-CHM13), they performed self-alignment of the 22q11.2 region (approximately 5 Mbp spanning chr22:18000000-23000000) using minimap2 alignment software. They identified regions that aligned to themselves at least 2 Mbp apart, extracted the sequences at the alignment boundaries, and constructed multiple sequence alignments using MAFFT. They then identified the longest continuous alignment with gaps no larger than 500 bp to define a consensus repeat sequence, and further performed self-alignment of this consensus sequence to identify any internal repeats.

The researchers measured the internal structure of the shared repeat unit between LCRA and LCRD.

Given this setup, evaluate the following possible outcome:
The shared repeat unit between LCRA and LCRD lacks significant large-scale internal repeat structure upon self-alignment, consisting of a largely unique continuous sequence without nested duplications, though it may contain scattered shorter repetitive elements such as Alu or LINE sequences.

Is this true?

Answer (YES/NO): NO